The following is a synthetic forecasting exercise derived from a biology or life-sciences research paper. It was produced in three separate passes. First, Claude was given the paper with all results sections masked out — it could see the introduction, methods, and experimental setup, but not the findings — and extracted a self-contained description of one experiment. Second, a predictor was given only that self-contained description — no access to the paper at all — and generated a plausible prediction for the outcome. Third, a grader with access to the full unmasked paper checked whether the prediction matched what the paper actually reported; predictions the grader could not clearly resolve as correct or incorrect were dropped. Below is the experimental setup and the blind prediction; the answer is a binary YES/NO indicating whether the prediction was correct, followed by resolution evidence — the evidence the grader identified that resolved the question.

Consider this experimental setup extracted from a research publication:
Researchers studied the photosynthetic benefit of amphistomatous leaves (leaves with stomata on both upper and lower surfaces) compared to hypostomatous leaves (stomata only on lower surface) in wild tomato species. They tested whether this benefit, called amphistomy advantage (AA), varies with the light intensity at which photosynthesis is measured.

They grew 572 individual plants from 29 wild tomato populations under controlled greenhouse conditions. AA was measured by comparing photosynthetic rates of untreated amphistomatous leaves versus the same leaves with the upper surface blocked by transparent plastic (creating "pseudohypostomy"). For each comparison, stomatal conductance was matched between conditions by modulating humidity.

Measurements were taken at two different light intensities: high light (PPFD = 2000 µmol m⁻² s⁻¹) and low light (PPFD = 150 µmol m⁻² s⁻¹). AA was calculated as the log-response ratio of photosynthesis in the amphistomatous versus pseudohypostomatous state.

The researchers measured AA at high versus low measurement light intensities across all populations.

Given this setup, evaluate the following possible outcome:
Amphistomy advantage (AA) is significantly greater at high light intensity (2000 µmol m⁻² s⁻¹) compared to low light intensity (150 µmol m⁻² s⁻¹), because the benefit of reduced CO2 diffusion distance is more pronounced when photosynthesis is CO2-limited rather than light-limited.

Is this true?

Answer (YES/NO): NO